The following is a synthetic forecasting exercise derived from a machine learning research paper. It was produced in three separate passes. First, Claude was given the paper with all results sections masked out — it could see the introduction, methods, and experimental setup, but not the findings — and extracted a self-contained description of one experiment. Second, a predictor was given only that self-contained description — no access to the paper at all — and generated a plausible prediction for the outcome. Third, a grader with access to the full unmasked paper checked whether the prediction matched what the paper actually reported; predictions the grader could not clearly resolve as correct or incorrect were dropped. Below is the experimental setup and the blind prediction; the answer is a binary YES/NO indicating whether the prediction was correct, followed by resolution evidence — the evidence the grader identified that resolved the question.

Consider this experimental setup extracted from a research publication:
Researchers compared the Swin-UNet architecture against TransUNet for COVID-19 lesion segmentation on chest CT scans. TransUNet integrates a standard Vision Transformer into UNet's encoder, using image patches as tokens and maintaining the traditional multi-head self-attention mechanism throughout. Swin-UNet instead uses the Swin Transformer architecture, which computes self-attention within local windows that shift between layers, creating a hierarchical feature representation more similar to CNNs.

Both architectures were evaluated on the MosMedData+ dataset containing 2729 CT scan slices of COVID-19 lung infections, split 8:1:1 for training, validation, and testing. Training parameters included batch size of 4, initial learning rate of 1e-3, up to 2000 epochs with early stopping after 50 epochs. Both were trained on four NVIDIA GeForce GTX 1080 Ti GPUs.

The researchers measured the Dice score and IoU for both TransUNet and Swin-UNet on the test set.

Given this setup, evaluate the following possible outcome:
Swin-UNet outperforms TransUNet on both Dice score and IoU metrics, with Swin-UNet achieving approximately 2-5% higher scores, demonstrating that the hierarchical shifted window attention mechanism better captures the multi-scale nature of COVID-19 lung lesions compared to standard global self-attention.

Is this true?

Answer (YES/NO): NO